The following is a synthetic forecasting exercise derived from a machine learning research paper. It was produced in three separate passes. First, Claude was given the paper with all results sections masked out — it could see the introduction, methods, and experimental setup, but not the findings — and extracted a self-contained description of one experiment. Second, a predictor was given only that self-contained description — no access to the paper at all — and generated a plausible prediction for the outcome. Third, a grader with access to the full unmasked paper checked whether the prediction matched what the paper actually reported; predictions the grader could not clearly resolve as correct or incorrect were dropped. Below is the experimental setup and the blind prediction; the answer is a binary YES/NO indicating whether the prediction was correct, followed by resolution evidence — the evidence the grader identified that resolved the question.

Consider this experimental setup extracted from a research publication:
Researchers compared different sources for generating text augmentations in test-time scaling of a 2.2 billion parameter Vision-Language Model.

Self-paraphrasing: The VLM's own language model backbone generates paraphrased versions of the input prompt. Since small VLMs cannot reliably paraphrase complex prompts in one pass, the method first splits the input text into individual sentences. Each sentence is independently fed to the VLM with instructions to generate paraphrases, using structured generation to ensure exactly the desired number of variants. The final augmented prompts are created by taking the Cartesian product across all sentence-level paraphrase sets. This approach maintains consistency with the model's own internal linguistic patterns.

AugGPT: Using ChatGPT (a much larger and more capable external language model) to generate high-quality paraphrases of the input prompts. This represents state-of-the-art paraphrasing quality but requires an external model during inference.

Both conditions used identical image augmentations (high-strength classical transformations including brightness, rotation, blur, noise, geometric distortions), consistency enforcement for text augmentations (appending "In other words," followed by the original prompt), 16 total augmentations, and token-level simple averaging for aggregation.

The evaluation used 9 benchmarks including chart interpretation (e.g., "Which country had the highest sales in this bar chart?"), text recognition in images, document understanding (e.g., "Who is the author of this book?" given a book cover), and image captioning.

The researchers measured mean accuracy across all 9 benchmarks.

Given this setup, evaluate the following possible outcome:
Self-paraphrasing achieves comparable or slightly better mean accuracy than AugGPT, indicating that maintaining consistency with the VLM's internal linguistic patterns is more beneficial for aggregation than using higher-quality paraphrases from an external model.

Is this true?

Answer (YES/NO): YES